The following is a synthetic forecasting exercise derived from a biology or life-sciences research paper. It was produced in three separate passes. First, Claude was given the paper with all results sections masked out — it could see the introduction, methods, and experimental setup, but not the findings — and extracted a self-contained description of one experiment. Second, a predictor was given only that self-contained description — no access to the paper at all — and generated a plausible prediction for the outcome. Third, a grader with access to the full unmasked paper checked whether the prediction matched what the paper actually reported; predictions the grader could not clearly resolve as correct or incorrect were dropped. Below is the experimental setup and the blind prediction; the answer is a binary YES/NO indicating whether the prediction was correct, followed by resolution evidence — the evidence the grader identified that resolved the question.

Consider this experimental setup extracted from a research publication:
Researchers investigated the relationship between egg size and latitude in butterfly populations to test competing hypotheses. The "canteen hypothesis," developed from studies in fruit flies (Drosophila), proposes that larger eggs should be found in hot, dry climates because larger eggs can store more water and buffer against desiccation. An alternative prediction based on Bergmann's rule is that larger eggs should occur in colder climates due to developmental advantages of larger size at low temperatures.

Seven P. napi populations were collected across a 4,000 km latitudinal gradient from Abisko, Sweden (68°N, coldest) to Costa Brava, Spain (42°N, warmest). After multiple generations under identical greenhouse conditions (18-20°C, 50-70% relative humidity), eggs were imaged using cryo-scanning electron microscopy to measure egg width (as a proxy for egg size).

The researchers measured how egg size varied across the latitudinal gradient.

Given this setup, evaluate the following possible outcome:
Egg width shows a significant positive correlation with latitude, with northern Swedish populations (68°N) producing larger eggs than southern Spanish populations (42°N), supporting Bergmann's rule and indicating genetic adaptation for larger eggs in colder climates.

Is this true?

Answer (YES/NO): YES